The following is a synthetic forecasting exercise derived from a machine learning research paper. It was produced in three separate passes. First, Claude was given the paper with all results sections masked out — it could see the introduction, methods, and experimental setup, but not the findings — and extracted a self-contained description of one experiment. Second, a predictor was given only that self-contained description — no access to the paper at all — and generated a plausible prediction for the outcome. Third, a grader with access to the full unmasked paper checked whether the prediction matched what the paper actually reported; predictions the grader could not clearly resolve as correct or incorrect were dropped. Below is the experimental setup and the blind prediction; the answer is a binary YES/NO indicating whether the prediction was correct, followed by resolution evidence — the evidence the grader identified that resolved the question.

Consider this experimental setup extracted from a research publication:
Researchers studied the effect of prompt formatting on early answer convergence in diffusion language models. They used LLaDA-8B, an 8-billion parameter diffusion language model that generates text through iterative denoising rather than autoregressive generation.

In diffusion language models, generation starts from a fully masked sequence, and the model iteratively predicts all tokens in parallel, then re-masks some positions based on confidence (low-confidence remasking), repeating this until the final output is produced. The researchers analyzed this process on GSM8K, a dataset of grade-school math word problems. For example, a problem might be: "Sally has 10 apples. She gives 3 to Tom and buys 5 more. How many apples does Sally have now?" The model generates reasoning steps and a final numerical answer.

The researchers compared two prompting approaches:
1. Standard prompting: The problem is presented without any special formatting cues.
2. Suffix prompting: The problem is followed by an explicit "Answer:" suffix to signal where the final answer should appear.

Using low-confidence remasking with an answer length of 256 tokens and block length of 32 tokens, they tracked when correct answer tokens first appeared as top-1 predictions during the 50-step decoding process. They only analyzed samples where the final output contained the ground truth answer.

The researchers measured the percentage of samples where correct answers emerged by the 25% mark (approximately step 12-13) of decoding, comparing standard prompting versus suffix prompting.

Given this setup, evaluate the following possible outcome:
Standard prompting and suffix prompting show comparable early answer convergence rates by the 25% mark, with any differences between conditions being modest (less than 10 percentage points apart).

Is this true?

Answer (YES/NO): NO